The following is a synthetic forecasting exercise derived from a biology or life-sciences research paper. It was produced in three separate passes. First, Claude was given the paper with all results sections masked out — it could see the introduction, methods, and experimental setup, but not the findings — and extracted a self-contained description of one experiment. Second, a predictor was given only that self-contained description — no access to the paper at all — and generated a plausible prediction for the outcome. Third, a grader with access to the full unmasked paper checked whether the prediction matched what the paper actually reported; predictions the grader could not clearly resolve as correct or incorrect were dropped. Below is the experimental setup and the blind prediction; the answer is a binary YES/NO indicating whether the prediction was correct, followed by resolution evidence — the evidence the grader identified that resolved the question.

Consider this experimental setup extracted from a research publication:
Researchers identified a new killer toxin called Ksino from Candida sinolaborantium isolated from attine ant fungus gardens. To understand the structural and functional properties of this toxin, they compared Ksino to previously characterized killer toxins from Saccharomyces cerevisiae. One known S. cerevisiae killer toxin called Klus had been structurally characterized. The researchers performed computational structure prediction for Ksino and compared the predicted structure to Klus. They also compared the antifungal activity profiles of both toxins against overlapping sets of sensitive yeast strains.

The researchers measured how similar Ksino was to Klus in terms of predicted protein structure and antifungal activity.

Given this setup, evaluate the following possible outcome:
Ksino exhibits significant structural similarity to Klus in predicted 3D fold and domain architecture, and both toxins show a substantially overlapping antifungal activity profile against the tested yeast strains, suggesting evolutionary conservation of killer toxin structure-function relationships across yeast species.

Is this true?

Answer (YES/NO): NO